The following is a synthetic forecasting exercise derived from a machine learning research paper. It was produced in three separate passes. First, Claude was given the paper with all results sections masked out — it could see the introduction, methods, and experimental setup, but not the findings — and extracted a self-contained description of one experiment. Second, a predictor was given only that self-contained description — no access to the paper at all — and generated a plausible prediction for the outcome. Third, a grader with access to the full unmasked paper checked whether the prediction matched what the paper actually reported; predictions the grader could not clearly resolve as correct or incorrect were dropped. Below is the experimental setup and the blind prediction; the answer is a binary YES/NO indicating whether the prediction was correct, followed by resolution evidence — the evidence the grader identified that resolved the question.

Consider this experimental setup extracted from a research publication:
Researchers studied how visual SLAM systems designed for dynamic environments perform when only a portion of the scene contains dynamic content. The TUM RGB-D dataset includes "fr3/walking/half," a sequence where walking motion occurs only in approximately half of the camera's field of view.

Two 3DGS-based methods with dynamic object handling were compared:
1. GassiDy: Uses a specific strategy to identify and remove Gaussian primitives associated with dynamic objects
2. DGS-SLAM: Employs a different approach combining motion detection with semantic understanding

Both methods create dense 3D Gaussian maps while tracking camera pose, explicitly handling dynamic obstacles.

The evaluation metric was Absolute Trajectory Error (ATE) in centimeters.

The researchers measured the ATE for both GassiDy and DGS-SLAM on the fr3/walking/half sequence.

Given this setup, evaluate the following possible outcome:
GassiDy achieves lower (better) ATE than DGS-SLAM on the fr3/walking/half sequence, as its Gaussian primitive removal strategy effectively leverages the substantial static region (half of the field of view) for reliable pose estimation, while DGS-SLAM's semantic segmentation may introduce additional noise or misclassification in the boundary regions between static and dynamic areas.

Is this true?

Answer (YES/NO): YES